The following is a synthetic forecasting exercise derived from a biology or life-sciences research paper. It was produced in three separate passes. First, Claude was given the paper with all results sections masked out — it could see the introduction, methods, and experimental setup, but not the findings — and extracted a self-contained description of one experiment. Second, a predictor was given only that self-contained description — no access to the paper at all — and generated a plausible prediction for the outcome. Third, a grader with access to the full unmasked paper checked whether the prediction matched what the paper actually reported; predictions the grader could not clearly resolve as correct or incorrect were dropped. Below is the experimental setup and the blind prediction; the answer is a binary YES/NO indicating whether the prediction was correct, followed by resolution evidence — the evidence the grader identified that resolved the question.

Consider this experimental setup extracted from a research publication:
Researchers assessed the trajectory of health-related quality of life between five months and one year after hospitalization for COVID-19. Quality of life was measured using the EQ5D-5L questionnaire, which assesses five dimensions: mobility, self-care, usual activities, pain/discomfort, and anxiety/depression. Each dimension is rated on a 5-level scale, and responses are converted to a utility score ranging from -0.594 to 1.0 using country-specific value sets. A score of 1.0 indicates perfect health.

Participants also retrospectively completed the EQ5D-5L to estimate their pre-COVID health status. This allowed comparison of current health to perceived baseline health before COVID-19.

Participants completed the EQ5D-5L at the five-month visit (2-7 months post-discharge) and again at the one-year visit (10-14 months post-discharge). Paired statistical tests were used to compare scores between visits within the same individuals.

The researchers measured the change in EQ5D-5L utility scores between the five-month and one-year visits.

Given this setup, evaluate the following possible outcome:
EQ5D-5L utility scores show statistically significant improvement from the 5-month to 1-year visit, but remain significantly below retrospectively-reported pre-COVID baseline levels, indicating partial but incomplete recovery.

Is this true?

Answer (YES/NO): NO